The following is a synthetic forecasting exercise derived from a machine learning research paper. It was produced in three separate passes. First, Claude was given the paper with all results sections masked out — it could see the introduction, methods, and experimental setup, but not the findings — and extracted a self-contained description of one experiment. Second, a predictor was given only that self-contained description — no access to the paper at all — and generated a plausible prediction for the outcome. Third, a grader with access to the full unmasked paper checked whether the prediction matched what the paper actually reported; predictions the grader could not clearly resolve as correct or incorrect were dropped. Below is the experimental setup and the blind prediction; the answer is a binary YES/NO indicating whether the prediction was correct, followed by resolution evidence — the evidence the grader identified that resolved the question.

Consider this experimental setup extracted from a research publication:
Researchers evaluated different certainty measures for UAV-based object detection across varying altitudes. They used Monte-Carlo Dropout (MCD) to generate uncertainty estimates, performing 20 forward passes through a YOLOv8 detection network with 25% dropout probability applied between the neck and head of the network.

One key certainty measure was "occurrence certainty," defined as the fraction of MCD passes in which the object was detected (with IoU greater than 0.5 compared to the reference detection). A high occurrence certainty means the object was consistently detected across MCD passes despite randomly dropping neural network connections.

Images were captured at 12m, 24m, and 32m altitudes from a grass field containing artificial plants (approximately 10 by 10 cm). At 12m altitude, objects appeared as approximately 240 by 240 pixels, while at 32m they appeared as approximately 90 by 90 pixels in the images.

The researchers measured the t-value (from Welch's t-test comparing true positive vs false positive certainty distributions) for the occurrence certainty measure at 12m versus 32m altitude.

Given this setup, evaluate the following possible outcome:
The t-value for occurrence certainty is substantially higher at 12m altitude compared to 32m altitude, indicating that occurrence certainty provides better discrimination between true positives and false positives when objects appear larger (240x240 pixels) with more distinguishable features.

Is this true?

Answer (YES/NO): NO